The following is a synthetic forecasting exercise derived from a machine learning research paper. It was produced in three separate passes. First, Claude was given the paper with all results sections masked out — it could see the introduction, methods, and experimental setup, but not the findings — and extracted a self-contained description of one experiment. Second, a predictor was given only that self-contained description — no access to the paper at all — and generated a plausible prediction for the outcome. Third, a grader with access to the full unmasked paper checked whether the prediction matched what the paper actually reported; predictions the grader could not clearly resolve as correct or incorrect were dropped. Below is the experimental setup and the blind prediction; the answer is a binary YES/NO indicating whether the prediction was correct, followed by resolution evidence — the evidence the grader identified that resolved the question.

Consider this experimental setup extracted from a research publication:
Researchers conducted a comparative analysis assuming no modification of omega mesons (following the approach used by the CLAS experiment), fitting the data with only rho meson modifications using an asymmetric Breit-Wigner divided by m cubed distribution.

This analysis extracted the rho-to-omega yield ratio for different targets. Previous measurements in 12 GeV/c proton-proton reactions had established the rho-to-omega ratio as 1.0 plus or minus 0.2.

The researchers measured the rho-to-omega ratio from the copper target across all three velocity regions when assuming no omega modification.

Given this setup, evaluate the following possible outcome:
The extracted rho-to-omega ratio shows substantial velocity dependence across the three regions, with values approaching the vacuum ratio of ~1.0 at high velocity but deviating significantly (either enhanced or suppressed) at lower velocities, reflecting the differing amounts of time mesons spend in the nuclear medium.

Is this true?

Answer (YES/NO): YES